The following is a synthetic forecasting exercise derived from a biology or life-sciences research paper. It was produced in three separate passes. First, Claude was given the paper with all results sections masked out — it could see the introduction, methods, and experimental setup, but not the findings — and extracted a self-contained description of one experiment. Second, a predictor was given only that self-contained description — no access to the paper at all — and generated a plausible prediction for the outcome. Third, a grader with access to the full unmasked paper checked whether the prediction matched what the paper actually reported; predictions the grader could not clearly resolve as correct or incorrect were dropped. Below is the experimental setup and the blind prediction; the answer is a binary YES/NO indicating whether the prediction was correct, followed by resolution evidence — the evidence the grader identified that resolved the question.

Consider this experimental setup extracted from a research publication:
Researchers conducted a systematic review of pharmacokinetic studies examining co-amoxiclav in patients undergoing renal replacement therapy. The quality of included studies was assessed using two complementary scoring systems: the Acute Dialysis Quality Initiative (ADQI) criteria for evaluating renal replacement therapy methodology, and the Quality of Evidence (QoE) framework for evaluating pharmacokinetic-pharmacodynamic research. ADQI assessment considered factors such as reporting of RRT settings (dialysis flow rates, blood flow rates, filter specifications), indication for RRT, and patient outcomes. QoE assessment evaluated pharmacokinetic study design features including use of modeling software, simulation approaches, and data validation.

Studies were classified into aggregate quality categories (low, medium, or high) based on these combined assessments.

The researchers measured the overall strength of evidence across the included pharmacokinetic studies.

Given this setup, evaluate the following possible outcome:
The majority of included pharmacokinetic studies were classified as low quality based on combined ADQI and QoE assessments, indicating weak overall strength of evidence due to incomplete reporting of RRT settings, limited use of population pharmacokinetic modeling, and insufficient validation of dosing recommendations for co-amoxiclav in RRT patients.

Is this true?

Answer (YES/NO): YES